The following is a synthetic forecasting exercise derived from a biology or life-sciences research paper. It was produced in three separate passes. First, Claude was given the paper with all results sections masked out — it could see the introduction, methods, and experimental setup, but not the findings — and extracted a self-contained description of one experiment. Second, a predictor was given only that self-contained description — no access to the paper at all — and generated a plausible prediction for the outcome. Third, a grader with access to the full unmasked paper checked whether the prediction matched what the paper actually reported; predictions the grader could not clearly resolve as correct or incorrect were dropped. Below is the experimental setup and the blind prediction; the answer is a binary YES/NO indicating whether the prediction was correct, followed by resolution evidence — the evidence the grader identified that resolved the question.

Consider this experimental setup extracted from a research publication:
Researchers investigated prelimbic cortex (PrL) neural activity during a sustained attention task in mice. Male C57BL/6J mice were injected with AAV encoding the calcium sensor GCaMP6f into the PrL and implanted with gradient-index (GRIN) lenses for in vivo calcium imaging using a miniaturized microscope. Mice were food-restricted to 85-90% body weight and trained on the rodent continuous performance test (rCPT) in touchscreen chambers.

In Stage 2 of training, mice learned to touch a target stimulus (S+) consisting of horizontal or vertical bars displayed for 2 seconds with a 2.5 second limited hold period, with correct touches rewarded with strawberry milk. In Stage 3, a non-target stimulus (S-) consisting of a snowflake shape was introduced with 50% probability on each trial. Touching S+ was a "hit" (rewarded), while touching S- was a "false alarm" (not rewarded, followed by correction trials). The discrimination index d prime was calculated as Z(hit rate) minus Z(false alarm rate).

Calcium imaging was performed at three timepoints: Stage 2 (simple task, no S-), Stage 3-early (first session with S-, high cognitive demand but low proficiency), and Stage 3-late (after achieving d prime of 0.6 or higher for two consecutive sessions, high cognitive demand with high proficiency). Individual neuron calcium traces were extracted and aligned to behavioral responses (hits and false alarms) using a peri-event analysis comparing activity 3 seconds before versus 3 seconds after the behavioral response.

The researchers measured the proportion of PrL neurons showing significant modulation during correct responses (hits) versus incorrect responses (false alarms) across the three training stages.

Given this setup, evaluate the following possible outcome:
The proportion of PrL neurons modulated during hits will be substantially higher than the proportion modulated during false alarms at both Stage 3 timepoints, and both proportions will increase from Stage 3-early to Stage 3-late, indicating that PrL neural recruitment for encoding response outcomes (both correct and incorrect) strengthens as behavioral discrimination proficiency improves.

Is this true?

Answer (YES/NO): NO